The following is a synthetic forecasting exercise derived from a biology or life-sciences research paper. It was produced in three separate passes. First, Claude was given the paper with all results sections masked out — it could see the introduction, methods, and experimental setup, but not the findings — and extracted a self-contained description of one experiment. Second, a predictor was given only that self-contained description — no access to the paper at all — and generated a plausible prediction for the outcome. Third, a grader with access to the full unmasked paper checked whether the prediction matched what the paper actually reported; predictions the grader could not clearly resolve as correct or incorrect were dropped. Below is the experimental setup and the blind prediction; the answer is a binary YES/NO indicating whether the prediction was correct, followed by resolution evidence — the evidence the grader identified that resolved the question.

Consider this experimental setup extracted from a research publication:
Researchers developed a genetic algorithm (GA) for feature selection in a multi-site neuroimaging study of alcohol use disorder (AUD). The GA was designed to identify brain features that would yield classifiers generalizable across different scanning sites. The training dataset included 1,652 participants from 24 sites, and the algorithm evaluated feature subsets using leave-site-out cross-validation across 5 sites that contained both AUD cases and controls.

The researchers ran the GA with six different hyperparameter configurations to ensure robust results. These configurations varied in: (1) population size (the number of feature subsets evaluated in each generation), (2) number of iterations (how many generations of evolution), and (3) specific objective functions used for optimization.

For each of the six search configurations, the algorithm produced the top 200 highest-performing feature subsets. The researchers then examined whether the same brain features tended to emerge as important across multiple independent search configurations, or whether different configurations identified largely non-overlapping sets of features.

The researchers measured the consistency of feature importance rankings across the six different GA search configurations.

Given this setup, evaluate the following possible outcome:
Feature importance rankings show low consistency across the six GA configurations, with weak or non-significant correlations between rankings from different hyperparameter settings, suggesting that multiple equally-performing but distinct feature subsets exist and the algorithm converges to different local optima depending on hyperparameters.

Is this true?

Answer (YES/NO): NO